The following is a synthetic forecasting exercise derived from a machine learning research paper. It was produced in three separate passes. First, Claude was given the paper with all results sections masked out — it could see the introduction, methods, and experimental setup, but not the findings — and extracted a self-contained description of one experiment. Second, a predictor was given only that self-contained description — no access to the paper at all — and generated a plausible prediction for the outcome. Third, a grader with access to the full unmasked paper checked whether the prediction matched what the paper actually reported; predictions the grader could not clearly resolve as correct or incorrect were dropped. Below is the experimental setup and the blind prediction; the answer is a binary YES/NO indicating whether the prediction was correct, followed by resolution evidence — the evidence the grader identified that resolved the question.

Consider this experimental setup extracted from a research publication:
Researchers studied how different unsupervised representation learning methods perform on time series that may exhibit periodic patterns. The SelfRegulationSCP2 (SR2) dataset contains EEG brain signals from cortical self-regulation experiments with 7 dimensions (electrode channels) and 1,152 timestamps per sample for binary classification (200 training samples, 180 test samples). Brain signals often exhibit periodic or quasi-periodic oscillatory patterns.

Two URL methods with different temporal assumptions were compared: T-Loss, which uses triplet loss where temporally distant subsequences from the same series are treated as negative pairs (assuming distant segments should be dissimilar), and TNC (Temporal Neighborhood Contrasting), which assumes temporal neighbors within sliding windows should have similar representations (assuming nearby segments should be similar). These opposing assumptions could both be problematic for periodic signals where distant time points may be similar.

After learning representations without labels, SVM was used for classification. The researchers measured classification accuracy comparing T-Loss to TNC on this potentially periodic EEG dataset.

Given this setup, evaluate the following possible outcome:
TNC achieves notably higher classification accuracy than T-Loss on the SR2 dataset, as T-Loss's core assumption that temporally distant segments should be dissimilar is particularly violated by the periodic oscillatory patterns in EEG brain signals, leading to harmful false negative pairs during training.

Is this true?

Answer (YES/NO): NO